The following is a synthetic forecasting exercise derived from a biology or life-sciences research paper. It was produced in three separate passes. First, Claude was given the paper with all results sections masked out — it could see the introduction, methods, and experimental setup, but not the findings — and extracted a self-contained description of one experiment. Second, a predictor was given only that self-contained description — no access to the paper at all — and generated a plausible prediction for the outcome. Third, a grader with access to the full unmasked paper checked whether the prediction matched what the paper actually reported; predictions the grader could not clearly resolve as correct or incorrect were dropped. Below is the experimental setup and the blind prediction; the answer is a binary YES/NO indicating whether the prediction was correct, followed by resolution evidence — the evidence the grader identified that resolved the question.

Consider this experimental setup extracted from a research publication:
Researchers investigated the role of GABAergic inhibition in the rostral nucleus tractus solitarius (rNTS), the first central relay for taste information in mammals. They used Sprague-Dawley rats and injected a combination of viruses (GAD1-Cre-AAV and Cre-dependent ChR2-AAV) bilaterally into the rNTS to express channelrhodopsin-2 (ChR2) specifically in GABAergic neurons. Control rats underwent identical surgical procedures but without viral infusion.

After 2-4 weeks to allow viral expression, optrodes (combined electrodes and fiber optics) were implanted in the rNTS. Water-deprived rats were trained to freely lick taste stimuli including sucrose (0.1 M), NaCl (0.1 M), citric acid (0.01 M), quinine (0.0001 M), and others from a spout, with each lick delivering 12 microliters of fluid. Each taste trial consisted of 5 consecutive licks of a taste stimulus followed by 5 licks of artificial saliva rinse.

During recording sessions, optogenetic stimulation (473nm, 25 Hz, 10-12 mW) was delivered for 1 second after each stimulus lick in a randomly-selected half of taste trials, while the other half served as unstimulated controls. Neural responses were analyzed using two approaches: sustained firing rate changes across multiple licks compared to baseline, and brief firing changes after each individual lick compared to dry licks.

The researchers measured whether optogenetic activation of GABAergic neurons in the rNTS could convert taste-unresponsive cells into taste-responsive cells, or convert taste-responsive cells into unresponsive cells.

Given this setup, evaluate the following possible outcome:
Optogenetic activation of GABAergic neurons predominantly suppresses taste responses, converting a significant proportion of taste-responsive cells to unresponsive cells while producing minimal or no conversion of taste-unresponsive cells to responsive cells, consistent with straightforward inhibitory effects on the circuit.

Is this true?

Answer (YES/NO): NO